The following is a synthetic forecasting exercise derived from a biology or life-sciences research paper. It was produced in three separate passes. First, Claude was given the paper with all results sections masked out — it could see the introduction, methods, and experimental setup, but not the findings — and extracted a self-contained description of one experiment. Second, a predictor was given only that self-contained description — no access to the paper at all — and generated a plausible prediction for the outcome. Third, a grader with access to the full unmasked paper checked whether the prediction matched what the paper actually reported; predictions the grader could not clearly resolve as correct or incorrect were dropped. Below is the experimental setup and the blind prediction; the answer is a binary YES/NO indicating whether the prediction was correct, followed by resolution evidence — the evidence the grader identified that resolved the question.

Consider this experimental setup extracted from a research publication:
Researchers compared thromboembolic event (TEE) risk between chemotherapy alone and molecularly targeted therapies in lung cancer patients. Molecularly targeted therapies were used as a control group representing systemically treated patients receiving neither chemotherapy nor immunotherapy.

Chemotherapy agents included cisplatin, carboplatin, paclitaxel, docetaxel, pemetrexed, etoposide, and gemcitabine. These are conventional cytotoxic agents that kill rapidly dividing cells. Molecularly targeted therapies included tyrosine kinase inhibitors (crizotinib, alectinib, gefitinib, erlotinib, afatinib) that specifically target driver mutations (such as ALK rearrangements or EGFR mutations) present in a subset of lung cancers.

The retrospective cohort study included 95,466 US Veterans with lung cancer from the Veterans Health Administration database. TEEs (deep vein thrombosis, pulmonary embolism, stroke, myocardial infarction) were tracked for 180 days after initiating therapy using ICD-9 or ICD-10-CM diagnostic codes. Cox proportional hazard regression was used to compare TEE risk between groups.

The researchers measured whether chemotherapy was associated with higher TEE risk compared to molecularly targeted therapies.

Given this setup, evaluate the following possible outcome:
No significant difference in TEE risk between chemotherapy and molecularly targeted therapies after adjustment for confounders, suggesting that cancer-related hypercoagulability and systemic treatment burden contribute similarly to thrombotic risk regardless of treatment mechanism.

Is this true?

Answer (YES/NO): NO